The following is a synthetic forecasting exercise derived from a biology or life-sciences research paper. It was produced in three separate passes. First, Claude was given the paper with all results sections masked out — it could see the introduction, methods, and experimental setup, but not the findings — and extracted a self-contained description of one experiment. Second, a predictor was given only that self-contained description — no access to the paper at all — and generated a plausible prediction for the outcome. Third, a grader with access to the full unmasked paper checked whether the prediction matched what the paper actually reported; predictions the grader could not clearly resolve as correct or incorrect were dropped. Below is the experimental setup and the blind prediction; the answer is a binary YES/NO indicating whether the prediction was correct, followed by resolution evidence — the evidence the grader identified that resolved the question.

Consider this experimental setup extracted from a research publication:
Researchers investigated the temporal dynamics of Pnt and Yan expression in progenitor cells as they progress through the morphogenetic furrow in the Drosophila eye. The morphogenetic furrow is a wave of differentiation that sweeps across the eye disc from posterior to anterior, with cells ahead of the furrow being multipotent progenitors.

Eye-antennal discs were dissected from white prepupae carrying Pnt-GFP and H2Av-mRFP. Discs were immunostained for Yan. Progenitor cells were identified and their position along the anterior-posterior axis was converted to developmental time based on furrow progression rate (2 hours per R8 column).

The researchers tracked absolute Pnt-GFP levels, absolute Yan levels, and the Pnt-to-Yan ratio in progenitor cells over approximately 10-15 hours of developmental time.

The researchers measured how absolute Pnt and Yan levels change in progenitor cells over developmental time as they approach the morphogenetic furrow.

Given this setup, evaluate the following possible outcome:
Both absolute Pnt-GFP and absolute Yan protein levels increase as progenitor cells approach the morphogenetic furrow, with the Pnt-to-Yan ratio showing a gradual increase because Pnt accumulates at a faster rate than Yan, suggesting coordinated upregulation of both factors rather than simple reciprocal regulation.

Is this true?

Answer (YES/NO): NO